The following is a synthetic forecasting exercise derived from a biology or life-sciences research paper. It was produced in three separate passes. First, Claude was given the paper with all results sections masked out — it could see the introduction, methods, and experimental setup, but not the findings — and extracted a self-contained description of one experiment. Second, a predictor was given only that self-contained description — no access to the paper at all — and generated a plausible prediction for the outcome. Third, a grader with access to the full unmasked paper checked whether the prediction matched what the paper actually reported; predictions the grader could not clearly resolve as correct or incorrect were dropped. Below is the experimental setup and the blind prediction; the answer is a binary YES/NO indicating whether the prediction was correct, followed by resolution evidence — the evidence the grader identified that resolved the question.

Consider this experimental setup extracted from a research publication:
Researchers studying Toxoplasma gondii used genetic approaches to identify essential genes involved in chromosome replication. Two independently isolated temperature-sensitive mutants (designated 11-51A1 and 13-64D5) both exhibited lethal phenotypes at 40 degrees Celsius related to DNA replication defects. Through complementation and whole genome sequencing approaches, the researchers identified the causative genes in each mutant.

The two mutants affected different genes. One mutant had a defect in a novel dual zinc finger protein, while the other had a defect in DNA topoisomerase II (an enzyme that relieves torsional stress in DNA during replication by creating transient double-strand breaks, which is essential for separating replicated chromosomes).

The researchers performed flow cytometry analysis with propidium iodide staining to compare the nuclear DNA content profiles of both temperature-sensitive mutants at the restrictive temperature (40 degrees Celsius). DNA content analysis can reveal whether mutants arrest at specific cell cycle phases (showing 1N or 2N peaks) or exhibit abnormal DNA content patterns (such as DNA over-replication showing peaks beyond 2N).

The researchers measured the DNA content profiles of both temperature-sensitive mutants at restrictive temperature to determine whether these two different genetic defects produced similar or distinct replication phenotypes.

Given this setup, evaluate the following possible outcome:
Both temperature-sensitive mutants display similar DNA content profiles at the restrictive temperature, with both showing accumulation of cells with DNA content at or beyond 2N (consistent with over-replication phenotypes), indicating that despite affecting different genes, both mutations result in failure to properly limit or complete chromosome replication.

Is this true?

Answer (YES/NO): NO